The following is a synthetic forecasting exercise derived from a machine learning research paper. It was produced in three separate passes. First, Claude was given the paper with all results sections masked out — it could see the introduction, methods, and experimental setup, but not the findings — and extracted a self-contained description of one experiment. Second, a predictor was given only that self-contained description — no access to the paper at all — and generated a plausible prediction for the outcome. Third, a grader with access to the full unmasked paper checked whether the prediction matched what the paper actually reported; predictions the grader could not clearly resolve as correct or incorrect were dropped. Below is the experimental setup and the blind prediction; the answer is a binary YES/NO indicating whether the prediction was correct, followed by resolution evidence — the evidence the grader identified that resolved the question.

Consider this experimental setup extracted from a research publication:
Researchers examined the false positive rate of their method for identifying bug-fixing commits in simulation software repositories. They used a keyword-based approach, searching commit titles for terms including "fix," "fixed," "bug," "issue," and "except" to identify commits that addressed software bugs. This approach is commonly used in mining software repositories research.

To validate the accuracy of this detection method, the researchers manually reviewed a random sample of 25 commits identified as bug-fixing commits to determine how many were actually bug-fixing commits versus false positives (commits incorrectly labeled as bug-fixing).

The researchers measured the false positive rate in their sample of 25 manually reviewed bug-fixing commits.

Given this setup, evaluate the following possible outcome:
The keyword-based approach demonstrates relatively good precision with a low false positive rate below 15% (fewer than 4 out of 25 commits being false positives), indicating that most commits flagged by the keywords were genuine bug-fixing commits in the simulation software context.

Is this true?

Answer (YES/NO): YES